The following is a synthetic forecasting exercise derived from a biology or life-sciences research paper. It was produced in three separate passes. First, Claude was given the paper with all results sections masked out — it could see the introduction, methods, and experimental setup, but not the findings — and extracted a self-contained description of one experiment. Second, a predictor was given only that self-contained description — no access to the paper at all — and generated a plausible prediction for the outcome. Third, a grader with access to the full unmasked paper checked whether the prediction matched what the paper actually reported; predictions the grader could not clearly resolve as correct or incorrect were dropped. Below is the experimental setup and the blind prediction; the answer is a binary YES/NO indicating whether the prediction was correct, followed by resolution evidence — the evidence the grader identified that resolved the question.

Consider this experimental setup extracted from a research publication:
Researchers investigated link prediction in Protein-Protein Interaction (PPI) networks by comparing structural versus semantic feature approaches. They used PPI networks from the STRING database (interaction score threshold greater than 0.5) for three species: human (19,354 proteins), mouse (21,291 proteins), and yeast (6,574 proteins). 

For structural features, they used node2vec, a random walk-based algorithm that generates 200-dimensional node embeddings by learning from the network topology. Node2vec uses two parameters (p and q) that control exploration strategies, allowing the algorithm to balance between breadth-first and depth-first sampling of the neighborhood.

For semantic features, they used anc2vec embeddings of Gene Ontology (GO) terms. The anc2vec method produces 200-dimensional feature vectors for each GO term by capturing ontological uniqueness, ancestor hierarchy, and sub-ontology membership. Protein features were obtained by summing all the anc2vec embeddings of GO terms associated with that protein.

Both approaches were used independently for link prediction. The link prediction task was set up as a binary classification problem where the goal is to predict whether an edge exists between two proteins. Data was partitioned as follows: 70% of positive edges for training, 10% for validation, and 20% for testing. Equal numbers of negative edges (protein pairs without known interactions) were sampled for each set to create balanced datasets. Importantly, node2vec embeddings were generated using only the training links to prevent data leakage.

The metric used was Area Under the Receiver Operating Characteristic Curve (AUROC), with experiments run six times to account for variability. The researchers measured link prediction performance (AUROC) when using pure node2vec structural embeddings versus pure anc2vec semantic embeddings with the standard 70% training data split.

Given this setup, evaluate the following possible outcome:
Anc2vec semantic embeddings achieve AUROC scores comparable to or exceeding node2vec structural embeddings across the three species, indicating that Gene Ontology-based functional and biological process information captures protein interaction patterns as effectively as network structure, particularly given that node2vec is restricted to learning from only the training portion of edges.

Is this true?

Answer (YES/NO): NO